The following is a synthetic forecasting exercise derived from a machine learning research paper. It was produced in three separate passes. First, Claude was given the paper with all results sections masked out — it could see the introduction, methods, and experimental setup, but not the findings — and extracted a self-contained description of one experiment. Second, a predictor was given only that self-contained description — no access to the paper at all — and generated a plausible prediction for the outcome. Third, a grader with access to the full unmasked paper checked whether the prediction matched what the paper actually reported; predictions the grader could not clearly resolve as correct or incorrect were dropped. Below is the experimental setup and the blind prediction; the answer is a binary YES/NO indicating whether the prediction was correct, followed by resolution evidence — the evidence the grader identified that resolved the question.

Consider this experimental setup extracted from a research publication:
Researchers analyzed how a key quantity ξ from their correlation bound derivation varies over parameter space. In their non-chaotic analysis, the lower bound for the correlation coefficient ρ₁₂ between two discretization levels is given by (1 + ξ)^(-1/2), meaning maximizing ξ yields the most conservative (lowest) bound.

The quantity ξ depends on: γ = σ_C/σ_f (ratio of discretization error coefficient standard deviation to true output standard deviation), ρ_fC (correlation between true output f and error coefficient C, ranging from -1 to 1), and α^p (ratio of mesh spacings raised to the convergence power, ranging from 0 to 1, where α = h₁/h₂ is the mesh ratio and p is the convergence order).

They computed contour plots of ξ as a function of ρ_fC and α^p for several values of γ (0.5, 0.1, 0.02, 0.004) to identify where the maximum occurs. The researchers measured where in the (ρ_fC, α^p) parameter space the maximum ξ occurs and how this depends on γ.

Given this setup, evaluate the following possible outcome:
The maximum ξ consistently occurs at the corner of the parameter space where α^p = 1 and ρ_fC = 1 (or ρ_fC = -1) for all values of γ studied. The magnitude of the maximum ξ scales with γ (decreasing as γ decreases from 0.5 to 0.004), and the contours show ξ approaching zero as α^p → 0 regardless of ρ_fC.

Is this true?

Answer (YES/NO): NO